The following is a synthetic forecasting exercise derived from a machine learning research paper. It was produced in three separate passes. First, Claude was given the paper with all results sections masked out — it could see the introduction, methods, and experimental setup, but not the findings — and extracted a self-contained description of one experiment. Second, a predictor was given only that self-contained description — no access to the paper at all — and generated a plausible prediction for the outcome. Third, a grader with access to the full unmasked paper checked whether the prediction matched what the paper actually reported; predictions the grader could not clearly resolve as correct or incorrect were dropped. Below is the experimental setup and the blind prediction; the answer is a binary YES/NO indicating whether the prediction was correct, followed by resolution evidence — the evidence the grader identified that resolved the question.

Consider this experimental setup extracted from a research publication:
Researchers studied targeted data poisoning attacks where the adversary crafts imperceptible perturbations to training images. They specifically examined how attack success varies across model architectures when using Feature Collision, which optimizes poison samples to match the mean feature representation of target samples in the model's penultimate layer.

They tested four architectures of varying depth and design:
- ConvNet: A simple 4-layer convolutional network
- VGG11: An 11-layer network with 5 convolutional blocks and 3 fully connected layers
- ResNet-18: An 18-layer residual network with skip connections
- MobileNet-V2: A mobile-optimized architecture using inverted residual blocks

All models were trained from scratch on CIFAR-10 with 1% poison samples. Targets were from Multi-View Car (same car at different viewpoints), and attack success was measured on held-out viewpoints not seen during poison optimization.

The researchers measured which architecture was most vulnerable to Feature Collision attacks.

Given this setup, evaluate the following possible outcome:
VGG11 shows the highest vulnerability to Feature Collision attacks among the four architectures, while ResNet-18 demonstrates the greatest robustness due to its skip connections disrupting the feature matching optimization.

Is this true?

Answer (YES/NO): NO